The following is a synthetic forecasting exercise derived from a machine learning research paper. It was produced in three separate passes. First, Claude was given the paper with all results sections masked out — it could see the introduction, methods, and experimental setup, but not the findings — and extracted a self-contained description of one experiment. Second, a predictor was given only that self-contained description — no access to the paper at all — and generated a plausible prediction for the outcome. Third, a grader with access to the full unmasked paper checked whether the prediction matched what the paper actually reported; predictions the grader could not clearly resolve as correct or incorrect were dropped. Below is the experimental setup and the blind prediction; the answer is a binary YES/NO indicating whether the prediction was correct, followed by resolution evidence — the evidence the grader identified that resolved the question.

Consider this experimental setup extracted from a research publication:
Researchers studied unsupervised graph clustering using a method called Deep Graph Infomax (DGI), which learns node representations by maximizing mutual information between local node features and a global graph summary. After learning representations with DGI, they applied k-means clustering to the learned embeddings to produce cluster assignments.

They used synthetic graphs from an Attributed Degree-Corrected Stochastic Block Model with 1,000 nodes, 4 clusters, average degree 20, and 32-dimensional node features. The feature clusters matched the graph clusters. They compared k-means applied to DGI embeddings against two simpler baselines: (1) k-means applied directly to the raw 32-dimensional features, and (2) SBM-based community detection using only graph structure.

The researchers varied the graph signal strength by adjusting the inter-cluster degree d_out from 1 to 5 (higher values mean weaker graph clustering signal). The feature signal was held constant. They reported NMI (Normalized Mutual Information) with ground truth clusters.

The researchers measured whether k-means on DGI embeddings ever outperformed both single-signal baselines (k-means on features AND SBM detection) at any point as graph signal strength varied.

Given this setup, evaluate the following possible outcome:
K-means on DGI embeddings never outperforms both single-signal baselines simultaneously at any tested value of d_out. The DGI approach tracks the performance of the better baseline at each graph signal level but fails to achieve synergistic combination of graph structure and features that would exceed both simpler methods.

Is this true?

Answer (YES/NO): YES